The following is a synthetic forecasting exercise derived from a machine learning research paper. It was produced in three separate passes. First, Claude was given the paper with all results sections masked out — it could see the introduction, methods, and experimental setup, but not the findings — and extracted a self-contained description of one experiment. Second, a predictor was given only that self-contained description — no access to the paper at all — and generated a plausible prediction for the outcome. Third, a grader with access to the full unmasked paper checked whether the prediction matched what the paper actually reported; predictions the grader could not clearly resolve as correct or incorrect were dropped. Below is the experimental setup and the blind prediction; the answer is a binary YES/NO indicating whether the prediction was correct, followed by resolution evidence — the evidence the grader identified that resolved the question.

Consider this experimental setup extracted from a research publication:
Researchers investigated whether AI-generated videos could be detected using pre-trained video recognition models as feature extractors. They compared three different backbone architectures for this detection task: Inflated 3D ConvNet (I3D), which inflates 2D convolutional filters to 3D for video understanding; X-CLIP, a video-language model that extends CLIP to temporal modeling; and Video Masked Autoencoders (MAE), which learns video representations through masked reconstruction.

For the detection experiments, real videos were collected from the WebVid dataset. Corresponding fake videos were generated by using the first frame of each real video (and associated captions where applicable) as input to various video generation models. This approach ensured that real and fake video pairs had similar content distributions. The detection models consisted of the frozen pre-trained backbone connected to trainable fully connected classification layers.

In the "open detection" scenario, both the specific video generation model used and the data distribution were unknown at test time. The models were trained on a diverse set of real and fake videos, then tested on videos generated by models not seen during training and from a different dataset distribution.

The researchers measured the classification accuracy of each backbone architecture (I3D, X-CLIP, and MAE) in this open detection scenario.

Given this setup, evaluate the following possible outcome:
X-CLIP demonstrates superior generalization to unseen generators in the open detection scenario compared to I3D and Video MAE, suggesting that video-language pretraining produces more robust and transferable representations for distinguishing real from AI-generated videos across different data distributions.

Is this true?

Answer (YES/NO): NO